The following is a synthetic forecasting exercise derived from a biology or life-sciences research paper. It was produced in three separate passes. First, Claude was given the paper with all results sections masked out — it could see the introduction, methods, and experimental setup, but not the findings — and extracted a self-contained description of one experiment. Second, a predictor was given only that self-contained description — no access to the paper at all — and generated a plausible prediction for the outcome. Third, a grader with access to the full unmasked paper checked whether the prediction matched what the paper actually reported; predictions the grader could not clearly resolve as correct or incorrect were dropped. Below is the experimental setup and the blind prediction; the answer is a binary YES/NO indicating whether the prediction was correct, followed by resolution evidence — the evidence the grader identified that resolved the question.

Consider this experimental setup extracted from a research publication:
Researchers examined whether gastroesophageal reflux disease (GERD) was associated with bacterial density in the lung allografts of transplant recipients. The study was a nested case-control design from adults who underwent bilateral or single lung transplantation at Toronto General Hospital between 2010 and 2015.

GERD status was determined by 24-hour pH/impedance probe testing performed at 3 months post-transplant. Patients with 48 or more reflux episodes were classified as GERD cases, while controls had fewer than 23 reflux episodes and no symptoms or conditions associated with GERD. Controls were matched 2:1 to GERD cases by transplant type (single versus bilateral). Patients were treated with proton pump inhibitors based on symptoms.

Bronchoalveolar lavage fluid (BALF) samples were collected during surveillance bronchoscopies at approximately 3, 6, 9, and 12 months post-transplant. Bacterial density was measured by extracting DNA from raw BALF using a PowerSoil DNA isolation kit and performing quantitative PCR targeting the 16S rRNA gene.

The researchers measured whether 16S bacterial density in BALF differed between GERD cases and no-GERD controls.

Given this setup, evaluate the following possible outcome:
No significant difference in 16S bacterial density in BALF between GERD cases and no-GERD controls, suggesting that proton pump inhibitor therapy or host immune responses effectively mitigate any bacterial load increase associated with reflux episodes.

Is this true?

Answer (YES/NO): NO